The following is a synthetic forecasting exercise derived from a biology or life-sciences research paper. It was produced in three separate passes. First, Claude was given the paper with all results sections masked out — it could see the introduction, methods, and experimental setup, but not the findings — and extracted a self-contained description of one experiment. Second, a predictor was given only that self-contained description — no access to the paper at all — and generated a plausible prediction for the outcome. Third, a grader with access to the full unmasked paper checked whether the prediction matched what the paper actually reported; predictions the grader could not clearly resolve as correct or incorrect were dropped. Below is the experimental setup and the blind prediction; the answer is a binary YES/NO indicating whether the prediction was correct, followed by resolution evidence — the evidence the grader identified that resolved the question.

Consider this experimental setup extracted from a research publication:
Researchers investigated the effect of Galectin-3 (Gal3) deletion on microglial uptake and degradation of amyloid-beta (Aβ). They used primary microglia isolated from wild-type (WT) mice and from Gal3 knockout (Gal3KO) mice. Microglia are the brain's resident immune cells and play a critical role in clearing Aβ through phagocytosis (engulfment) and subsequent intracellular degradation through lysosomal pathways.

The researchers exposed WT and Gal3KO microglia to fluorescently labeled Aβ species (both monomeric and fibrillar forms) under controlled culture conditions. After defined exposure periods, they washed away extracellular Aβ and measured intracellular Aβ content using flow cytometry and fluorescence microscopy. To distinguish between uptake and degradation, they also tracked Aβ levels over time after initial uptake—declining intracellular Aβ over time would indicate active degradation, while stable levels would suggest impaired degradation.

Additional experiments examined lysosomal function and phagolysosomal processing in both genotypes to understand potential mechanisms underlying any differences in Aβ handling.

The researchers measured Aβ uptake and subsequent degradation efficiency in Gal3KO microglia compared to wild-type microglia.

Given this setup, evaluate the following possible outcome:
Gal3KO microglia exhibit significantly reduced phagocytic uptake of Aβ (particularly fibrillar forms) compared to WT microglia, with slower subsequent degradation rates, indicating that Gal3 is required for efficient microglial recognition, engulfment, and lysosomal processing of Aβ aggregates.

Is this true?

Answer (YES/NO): YES